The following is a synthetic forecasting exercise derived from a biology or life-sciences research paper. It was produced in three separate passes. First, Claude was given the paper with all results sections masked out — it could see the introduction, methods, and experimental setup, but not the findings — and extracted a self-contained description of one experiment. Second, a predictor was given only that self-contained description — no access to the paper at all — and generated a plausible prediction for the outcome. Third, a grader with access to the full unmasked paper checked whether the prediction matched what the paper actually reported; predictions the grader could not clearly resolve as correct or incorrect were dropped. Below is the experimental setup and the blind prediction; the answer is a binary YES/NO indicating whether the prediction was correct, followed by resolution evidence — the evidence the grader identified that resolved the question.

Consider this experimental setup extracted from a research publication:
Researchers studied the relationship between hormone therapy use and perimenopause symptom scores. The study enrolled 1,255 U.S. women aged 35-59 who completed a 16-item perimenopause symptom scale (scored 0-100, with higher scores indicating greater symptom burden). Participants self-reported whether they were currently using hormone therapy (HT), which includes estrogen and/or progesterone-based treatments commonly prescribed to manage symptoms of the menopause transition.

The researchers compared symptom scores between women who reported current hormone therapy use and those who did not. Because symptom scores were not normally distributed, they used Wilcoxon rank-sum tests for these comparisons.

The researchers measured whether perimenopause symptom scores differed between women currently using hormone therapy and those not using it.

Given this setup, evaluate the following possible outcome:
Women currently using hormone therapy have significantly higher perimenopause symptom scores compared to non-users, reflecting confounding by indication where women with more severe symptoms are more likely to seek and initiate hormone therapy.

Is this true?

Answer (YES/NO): YES